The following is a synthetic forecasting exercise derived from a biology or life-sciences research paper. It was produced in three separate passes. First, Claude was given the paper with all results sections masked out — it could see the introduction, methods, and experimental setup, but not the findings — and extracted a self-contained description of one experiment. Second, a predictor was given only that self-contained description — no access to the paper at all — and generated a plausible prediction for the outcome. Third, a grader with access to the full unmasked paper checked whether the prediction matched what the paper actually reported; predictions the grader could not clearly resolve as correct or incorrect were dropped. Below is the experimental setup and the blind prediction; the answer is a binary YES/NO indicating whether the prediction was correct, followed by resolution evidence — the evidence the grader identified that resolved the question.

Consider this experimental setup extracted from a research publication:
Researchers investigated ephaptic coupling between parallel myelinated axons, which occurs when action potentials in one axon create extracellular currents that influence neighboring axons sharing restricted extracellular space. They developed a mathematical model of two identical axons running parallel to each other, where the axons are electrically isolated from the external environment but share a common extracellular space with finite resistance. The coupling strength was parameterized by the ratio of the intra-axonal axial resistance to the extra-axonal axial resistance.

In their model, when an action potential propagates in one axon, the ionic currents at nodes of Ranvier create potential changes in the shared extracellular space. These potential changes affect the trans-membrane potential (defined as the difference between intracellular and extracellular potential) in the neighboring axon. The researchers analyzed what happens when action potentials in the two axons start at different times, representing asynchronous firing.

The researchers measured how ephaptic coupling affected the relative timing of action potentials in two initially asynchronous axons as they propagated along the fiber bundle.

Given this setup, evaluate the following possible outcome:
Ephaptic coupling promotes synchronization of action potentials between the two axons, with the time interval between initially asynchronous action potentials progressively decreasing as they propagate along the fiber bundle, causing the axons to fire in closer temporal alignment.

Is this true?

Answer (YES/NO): YES